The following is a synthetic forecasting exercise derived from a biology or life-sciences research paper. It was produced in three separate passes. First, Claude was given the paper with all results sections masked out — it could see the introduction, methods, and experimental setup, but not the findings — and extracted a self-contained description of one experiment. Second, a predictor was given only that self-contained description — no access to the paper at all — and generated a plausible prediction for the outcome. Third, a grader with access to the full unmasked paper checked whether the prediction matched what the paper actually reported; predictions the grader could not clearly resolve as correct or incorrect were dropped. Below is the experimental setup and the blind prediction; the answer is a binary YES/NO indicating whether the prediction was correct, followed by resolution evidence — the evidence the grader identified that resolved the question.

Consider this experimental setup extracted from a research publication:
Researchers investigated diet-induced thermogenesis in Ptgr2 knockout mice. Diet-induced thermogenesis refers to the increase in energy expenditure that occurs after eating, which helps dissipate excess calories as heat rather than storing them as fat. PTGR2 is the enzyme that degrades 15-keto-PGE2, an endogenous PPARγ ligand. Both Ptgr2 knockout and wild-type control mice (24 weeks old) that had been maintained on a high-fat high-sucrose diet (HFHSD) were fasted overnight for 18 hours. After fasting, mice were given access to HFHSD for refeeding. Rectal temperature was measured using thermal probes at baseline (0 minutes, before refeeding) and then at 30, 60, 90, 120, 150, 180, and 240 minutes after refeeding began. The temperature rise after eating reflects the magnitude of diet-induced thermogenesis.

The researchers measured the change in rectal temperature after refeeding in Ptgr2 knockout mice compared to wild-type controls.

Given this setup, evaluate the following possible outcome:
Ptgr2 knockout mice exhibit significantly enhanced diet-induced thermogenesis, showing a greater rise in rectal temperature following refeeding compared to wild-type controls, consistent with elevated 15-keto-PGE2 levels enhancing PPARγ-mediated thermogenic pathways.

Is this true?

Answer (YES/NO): YES